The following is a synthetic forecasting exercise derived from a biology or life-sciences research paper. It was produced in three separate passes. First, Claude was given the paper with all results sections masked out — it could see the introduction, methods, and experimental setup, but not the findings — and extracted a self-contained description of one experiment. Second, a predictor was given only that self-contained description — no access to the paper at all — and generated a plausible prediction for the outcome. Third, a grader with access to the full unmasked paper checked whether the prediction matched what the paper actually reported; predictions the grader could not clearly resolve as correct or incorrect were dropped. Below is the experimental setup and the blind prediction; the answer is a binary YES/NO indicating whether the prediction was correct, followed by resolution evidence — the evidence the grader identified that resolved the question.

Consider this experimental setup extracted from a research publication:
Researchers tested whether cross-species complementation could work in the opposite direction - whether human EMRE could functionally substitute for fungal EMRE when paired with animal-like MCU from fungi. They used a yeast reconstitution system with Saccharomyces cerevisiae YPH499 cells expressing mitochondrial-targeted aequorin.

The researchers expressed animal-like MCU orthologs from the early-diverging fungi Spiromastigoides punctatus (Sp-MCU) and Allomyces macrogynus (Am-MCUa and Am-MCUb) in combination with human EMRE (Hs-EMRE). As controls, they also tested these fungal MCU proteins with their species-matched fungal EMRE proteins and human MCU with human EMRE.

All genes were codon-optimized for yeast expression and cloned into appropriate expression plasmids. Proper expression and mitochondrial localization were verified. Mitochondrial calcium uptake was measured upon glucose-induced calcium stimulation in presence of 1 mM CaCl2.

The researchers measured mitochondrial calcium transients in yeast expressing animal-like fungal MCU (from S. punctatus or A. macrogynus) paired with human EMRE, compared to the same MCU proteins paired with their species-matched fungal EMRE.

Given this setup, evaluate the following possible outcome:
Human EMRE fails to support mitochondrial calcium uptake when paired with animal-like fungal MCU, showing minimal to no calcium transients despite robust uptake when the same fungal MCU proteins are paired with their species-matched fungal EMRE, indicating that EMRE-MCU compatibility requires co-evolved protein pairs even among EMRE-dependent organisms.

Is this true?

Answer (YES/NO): YES